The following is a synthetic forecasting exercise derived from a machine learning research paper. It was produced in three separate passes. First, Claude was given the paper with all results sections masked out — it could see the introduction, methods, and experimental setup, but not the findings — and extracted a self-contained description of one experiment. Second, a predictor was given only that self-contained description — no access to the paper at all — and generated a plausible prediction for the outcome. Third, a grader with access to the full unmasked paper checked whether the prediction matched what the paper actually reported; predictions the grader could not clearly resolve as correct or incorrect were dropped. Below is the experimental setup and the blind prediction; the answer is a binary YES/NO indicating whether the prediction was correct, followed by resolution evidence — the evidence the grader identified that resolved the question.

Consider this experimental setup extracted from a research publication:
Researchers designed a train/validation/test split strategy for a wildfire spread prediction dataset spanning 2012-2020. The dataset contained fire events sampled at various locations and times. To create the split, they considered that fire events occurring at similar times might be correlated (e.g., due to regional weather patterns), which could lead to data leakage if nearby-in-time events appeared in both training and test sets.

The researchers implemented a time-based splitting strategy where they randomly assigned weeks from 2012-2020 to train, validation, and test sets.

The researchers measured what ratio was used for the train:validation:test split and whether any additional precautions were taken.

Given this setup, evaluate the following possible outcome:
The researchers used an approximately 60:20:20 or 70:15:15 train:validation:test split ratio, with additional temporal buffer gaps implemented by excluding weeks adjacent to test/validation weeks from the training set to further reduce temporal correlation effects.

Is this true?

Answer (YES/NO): NO